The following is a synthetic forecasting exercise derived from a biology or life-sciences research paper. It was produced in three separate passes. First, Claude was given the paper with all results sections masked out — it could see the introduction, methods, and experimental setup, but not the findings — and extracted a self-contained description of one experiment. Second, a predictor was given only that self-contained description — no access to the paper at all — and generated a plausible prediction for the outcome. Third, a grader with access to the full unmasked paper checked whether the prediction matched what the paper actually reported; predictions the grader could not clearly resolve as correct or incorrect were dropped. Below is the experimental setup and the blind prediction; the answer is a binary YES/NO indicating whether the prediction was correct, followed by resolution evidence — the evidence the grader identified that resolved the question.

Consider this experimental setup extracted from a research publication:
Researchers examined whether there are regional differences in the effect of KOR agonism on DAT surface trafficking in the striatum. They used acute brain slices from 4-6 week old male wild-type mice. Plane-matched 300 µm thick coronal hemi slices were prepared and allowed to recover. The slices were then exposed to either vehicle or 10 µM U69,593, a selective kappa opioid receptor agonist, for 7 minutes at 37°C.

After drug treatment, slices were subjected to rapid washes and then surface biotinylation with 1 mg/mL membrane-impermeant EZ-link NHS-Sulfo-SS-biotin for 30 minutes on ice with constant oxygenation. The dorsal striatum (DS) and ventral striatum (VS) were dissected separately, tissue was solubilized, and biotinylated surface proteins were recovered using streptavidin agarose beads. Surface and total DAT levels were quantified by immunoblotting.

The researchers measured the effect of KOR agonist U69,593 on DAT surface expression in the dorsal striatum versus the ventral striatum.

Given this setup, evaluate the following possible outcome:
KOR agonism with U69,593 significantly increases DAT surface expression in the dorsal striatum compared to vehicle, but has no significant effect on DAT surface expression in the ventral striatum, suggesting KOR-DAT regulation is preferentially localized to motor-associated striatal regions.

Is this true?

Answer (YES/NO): NO